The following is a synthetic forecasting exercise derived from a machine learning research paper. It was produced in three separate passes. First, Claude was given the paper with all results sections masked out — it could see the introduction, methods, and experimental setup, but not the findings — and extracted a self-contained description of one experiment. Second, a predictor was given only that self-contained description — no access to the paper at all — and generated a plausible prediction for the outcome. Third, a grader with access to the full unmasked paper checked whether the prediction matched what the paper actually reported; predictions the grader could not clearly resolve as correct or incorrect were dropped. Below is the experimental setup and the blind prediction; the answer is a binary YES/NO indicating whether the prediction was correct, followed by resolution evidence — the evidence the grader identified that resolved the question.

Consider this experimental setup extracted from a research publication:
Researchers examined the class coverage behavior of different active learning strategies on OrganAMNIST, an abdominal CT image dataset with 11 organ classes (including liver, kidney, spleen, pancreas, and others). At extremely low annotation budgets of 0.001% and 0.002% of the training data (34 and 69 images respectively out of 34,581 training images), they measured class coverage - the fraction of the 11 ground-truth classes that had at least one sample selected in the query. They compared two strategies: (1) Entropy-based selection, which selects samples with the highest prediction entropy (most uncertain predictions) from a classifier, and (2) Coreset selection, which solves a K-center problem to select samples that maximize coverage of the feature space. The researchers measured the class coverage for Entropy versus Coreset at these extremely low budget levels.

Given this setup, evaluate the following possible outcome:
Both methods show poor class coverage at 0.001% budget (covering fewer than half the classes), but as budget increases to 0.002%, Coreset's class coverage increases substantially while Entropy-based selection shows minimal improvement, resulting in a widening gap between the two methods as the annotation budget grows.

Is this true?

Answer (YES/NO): NO